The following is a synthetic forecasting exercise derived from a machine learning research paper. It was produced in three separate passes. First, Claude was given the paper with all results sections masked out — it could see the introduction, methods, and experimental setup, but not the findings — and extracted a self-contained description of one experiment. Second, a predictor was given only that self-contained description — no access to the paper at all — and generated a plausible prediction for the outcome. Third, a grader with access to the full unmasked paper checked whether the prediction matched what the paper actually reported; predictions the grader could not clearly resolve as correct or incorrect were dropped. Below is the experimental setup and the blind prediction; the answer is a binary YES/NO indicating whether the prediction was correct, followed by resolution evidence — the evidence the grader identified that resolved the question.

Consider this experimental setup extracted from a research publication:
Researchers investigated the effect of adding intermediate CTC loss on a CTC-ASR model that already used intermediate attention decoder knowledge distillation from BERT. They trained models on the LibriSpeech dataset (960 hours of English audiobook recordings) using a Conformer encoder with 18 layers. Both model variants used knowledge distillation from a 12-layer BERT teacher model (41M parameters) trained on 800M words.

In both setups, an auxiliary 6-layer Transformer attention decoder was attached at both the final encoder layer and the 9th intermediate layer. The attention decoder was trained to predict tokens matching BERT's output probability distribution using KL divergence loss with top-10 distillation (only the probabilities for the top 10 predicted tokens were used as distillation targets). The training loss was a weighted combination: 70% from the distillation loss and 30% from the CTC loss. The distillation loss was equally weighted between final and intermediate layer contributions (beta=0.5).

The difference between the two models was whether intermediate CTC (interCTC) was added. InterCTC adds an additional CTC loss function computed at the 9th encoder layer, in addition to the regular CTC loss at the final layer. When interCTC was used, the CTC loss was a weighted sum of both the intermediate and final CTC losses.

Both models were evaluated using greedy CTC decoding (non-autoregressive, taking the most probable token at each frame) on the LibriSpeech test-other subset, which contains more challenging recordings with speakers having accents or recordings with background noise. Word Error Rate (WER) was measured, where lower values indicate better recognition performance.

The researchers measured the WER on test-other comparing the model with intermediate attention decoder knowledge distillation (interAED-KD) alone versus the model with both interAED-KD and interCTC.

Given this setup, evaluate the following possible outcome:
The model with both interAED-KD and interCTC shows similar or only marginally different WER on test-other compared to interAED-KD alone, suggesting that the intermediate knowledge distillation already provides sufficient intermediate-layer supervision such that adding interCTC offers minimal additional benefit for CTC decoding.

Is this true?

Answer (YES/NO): NO